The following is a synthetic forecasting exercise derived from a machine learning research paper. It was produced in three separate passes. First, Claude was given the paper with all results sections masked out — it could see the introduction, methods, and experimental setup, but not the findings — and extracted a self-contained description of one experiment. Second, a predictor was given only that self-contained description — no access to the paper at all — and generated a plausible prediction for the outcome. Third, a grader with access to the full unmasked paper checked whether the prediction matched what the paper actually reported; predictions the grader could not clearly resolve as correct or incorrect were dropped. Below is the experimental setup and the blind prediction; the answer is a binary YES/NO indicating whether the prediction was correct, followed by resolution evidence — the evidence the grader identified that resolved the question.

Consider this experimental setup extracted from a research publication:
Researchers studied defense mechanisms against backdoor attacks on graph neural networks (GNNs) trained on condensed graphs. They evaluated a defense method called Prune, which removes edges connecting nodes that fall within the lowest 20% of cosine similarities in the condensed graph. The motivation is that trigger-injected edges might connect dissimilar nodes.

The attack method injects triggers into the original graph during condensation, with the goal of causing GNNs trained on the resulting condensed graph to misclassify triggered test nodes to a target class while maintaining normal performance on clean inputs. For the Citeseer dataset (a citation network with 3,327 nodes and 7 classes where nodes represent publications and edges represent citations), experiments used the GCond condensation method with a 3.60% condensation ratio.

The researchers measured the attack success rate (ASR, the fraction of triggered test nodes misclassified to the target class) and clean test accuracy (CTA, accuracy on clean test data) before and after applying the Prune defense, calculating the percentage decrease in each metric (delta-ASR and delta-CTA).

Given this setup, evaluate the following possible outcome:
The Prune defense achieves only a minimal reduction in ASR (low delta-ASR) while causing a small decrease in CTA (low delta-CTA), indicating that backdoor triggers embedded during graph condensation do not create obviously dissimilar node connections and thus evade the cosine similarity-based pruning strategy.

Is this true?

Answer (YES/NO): NO